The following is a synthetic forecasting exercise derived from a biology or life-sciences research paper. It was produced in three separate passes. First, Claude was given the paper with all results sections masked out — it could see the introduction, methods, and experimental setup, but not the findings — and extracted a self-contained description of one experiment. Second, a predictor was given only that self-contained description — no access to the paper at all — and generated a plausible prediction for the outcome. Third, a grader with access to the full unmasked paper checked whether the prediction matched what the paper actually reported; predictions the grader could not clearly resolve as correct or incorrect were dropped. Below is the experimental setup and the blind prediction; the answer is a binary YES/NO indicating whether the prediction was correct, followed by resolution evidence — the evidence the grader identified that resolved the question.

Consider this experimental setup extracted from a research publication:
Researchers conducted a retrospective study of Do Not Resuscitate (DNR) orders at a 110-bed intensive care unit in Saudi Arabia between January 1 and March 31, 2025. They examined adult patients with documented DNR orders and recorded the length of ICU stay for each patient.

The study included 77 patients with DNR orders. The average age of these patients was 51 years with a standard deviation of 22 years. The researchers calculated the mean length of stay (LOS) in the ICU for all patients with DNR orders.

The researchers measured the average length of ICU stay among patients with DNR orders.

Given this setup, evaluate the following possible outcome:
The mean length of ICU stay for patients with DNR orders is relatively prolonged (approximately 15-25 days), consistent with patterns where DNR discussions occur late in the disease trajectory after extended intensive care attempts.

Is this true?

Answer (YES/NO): YES